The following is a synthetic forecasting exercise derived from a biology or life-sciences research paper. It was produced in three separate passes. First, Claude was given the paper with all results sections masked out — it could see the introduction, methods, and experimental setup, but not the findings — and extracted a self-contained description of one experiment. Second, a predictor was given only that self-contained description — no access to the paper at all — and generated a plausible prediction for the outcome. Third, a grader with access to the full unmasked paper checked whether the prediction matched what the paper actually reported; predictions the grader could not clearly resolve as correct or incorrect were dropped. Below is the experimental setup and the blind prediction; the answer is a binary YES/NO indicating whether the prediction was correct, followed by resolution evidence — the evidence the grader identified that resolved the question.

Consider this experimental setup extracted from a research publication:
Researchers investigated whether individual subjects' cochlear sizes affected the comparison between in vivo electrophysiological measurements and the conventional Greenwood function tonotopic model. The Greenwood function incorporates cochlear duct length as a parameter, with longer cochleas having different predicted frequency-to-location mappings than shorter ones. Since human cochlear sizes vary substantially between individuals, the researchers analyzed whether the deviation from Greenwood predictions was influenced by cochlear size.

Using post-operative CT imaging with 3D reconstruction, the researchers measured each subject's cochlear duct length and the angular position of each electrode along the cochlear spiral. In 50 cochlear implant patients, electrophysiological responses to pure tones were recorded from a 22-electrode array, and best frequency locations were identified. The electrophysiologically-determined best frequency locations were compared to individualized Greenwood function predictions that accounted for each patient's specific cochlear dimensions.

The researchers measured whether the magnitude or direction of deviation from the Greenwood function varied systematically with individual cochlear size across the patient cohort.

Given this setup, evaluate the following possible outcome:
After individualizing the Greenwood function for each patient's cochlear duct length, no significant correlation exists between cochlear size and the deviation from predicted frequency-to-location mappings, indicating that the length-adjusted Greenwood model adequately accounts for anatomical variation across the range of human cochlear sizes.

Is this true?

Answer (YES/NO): NO